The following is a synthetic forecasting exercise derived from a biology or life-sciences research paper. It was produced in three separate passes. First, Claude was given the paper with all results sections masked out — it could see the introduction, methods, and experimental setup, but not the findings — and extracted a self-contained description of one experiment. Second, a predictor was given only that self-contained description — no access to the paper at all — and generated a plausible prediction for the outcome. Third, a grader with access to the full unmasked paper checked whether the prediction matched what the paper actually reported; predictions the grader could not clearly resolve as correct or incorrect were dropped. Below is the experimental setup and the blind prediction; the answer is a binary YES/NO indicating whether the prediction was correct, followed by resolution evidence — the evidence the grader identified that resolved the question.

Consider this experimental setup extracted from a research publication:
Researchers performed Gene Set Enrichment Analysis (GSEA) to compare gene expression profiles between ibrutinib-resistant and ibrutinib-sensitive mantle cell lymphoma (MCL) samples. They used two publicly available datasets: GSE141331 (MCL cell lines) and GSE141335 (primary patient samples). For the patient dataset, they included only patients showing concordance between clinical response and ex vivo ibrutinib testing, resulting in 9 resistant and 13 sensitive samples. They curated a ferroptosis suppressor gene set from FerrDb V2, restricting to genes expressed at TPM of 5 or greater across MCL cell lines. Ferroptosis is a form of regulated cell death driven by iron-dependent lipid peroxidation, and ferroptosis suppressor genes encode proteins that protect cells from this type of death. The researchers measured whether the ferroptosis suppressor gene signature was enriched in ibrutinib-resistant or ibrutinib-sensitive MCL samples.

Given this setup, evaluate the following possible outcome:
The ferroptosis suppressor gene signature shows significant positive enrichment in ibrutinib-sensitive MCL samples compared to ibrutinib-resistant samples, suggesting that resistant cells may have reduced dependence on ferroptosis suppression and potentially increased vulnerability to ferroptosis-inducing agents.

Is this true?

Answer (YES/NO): NO